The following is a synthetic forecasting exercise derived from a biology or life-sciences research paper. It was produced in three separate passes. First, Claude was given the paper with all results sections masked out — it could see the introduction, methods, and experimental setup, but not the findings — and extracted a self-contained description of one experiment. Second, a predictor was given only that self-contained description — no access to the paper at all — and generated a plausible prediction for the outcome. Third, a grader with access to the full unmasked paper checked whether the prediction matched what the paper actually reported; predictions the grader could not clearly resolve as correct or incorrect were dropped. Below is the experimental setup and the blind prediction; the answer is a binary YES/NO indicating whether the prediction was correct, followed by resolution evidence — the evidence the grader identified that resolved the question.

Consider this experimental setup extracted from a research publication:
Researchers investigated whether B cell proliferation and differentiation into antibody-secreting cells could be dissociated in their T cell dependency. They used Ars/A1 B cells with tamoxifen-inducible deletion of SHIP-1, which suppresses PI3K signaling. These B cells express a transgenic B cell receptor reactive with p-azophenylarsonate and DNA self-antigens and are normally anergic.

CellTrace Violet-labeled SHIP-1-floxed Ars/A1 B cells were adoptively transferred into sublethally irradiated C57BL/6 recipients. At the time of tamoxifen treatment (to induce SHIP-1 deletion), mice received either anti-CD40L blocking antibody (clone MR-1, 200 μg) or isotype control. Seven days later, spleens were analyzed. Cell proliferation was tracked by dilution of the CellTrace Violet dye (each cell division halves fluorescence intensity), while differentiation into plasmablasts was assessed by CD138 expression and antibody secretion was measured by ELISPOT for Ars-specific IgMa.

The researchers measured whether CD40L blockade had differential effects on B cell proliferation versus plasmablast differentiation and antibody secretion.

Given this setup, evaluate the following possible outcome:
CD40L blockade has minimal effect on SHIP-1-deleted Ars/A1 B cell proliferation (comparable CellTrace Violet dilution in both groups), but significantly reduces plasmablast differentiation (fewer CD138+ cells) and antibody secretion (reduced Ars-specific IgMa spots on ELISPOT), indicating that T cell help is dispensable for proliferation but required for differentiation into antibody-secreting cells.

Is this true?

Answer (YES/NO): NO